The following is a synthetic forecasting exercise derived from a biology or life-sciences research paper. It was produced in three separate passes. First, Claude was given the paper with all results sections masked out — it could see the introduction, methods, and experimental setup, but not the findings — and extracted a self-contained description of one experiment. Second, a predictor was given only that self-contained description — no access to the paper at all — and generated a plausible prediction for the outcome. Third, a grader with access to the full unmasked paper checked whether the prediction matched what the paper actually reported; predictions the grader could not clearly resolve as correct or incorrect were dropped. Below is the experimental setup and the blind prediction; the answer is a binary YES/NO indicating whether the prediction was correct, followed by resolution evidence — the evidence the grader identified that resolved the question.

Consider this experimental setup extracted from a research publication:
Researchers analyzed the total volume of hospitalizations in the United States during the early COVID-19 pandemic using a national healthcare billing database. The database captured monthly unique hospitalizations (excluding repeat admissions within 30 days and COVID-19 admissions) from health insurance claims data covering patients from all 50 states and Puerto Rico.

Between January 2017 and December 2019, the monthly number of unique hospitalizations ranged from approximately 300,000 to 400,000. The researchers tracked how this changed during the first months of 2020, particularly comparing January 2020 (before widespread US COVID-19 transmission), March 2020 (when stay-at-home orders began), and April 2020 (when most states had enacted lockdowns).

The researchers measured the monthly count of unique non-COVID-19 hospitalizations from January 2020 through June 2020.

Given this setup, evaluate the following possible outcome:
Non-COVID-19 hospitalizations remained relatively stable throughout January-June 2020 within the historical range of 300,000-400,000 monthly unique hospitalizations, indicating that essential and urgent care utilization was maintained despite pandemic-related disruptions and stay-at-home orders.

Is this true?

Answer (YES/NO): NO